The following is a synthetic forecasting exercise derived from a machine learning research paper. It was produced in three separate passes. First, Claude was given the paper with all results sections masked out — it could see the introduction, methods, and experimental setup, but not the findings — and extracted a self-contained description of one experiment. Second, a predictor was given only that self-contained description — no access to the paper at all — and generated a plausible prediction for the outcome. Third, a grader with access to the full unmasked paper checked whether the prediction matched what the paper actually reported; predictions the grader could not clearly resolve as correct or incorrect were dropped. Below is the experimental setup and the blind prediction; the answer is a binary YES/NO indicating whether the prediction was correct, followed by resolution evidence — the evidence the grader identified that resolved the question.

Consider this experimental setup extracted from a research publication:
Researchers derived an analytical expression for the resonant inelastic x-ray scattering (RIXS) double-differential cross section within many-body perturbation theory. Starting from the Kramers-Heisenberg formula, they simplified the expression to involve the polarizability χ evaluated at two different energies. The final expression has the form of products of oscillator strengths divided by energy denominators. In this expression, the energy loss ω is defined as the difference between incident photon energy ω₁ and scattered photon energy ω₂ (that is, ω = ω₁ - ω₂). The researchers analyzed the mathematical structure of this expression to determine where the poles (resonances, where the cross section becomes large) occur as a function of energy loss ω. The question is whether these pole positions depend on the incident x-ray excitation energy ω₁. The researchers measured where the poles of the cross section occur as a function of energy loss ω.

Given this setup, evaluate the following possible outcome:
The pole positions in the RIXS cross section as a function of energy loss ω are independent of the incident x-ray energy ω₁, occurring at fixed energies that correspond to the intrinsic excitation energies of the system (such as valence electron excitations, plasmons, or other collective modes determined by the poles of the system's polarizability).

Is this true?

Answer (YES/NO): YES